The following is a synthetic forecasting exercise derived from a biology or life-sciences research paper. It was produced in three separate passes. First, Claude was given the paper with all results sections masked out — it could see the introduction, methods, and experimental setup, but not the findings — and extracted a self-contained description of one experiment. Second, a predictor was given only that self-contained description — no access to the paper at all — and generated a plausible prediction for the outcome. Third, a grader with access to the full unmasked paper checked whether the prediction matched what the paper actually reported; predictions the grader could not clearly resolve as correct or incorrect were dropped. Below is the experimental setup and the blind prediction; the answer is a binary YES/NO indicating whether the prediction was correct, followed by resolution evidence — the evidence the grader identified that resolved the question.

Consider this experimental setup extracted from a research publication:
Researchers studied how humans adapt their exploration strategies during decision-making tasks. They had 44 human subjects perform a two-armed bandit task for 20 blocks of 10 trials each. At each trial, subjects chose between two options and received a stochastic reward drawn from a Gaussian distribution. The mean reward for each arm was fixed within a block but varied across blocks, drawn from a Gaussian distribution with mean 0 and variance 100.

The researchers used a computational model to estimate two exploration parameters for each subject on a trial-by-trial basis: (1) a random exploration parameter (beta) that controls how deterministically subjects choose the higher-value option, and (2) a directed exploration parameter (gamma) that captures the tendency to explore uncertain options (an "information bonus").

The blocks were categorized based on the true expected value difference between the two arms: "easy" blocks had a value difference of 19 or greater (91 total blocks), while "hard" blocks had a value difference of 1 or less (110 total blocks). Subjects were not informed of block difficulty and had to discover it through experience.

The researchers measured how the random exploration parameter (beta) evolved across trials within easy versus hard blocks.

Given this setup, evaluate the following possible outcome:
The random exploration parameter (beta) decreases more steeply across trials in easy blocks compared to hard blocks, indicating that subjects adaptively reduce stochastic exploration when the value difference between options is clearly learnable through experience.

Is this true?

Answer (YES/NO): NO